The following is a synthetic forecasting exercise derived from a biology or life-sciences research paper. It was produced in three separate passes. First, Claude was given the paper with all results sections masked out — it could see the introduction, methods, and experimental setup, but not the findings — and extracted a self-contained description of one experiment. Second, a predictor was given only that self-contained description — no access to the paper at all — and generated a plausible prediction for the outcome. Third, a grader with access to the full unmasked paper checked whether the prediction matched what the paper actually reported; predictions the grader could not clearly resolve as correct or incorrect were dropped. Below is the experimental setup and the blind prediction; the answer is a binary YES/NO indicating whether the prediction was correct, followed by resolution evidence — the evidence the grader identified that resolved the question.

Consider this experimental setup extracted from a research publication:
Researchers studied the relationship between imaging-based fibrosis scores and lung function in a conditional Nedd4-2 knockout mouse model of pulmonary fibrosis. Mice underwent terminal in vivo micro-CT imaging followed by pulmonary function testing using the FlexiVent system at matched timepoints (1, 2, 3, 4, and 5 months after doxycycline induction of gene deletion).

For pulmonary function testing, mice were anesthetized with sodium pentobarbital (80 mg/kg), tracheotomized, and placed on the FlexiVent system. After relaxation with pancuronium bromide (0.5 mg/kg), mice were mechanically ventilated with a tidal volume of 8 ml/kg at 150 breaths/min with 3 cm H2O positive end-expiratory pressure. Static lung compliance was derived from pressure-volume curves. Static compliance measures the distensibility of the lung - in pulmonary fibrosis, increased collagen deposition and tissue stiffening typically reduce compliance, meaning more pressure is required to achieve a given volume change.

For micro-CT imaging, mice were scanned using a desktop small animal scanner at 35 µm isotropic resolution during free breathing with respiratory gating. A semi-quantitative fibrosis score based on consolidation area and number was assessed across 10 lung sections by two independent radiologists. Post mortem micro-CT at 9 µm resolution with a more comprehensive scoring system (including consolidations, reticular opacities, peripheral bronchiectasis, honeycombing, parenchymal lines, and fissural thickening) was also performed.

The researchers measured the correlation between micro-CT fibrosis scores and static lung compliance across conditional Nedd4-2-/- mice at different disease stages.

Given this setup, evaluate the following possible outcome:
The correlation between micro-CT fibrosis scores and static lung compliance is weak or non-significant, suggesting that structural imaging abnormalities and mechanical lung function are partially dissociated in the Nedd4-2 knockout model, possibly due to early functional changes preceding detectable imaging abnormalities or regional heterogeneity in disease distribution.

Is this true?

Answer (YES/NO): NO